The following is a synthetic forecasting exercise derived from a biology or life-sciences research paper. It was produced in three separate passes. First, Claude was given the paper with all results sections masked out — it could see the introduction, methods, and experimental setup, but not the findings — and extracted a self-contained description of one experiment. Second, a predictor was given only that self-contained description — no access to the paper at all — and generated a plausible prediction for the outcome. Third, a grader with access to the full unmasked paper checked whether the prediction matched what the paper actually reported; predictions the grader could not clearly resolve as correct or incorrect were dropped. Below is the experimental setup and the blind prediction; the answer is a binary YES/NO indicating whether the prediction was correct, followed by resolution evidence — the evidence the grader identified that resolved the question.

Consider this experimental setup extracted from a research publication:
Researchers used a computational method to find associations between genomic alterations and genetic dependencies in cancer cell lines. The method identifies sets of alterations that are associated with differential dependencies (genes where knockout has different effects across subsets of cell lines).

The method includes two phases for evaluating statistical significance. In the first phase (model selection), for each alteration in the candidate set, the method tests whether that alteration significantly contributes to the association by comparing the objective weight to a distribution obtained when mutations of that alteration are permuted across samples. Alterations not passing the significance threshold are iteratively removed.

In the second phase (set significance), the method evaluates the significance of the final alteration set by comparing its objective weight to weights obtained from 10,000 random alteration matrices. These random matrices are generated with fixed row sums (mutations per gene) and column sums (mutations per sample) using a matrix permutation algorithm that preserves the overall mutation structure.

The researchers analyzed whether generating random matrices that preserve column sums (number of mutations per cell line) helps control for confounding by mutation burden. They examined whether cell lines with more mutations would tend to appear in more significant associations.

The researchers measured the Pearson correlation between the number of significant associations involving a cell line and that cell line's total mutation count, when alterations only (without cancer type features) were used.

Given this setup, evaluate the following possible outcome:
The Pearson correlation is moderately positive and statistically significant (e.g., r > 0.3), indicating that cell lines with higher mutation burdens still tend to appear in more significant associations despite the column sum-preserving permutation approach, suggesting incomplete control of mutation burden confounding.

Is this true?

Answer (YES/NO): YES